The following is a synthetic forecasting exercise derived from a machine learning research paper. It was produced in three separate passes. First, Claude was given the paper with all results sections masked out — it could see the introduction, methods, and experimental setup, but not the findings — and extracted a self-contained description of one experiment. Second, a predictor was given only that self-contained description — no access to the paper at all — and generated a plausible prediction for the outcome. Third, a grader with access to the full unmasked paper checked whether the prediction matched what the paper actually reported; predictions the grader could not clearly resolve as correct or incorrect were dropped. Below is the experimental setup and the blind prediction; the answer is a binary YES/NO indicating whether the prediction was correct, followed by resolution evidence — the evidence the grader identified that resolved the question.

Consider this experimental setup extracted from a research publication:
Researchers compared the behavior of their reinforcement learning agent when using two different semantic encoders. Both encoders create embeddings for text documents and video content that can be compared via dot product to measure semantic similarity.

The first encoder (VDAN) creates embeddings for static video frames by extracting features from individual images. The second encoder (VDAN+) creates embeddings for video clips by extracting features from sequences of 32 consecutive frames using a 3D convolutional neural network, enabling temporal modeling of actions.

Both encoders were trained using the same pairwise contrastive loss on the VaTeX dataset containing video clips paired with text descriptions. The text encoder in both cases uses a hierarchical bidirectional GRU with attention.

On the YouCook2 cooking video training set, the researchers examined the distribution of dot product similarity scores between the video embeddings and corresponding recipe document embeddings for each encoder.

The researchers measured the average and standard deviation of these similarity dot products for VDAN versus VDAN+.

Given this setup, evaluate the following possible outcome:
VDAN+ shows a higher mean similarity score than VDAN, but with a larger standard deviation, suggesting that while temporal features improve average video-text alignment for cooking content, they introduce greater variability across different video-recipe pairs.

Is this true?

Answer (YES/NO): NO